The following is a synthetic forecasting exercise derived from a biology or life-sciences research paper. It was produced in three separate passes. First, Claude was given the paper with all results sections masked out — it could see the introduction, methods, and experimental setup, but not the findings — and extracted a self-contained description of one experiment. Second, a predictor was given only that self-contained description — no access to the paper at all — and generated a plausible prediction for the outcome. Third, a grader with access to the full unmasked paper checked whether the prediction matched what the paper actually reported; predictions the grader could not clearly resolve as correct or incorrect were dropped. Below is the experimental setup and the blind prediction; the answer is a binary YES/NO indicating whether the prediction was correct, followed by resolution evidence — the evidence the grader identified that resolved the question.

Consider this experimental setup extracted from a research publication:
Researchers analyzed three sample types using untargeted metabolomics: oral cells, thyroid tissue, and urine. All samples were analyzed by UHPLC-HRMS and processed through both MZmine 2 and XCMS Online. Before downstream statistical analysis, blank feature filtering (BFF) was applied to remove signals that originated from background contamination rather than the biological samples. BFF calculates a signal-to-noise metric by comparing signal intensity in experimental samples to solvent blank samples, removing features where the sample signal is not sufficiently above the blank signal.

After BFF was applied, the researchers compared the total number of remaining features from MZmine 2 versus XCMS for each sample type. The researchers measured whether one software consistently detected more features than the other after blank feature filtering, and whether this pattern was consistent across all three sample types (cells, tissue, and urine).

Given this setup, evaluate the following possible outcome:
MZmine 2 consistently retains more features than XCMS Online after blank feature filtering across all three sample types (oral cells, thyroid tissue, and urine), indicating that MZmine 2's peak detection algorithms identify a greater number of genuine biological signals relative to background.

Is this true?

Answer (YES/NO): YES